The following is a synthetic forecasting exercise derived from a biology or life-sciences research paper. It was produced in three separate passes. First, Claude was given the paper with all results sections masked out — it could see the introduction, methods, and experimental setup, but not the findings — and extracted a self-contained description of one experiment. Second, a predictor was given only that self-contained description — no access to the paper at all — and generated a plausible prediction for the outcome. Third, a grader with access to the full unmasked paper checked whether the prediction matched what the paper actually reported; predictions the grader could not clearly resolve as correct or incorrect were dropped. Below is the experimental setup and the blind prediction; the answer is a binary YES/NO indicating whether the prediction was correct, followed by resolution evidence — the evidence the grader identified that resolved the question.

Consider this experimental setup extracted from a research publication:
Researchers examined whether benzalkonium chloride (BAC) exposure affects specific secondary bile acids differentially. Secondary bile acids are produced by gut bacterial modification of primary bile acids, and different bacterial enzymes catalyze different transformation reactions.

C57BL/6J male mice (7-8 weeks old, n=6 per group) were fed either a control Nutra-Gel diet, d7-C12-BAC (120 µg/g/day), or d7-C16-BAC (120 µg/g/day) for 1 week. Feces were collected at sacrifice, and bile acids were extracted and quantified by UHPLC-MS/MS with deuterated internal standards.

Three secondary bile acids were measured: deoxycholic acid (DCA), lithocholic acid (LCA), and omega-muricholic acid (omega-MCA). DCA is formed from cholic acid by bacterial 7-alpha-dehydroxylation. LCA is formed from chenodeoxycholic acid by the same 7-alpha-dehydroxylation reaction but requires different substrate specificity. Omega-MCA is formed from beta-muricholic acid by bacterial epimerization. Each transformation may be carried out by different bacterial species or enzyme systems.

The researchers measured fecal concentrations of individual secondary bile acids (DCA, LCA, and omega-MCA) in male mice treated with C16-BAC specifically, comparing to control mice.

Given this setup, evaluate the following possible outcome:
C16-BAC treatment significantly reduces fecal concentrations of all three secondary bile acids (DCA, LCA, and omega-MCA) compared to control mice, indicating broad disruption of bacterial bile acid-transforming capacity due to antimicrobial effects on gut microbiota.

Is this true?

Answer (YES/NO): NO